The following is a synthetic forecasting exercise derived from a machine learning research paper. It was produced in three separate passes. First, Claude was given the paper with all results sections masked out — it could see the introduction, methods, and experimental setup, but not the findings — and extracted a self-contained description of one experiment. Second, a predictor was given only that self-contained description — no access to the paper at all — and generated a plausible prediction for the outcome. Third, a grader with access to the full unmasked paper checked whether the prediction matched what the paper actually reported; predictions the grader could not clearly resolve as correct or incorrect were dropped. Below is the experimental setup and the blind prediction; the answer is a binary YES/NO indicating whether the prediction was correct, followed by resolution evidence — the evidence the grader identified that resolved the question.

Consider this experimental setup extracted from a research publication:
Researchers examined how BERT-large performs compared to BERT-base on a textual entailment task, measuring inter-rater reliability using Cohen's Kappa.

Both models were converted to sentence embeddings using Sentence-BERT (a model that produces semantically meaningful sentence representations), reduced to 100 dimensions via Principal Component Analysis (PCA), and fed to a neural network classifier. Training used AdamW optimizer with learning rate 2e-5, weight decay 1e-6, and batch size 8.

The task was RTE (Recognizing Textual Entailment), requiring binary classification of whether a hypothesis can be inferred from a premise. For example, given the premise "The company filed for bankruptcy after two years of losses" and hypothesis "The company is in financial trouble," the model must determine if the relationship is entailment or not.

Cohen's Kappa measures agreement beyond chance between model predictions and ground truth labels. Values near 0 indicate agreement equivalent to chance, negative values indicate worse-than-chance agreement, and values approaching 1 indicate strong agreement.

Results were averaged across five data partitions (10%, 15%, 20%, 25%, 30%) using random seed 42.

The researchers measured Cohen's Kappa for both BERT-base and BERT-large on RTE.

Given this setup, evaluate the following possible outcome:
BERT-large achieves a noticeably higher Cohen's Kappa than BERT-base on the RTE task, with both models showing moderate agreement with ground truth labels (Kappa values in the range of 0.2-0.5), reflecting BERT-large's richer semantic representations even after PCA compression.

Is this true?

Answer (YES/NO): NO